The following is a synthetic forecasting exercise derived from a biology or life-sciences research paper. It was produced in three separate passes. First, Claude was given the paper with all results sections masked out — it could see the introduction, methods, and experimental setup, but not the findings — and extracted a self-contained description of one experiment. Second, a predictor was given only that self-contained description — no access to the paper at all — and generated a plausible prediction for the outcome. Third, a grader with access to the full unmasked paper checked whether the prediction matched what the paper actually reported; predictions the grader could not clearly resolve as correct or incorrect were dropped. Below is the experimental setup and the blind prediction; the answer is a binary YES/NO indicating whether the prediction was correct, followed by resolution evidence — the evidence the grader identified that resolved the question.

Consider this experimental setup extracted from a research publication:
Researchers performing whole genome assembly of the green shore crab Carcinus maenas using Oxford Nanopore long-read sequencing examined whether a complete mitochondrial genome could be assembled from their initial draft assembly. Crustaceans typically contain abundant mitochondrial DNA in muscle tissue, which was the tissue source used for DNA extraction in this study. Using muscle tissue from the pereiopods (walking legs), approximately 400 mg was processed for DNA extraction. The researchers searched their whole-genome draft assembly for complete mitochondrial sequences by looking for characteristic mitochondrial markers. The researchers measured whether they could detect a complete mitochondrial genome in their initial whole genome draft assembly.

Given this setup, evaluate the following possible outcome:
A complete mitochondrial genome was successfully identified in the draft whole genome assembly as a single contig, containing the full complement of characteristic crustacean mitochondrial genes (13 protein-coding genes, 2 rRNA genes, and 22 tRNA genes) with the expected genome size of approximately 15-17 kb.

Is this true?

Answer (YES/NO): NO